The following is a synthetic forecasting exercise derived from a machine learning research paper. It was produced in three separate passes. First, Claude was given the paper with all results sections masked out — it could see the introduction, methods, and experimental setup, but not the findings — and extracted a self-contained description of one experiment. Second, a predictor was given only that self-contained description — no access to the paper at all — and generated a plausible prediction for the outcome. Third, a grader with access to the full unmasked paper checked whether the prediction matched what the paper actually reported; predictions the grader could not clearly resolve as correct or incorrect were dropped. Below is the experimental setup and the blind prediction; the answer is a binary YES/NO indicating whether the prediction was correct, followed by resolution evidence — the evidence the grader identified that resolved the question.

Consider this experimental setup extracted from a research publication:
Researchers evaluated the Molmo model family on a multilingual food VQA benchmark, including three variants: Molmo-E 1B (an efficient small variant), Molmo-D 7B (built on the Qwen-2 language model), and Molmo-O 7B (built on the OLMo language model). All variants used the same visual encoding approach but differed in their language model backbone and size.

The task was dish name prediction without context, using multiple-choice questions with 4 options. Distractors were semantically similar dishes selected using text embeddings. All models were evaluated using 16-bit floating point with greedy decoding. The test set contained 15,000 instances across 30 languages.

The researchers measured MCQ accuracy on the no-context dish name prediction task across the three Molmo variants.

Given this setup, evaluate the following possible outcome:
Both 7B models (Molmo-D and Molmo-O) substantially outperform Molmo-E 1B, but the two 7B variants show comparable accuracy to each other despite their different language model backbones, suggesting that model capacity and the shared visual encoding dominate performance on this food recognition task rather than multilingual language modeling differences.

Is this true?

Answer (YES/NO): NO